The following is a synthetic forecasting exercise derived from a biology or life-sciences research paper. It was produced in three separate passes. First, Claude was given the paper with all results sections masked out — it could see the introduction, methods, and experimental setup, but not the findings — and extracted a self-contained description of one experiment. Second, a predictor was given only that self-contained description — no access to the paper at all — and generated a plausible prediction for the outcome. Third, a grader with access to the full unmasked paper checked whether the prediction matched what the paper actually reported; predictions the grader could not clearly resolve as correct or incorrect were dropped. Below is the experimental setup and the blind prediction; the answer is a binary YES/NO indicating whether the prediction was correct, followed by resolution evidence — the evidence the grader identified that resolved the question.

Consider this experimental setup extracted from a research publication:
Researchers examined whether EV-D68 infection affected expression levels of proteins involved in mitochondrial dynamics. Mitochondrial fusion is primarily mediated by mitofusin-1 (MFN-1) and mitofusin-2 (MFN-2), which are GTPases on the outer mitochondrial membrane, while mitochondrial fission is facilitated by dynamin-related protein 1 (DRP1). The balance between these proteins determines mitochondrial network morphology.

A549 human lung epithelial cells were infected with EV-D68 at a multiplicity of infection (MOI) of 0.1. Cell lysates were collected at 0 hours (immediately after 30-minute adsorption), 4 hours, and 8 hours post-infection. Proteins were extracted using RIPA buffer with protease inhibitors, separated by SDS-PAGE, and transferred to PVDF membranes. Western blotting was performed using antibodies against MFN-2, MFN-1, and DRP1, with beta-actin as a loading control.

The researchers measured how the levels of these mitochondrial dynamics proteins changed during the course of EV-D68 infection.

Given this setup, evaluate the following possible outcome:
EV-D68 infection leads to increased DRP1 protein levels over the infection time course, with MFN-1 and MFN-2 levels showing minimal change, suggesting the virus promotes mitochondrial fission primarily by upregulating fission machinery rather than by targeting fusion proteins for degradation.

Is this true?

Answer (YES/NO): NO